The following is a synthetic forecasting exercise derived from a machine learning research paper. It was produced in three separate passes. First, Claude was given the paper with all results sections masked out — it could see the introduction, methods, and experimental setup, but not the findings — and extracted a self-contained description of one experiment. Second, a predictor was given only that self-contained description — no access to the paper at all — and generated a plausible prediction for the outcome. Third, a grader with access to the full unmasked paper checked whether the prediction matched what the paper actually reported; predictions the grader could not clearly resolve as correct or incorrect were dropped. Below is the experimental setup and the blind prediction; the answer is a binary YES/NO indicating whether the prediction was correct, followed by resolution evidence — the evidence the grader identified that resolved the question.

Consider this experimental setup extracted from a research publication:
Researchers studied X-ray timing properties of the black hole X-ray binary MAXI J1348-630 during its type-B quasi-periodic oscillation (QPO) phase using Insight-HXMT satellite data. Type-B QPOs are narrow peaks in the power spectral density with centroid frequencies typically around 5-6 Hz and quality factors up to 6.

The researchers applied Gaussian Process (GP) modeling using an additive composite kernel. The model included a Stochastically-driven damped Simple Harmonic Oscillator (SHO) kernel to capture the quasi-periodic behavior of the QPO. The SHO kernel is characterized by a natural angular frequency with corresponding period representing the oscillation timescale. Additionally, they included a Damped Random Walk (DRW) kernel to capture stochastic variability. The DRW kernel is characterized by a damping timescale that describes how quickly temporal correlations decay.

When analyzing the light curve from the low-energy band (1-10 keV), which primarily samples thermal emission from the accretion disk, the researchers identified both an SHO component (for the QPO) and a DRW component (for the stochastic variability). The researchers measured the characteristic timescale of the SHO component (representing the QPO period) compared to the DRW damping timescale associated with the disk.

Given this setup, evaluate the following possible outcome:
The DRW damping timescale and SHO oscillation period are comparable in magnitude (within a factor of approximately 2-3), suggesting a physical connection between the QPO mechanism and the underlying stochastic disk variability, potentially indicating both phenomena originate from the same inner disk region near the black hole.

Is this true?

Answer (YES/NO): NO